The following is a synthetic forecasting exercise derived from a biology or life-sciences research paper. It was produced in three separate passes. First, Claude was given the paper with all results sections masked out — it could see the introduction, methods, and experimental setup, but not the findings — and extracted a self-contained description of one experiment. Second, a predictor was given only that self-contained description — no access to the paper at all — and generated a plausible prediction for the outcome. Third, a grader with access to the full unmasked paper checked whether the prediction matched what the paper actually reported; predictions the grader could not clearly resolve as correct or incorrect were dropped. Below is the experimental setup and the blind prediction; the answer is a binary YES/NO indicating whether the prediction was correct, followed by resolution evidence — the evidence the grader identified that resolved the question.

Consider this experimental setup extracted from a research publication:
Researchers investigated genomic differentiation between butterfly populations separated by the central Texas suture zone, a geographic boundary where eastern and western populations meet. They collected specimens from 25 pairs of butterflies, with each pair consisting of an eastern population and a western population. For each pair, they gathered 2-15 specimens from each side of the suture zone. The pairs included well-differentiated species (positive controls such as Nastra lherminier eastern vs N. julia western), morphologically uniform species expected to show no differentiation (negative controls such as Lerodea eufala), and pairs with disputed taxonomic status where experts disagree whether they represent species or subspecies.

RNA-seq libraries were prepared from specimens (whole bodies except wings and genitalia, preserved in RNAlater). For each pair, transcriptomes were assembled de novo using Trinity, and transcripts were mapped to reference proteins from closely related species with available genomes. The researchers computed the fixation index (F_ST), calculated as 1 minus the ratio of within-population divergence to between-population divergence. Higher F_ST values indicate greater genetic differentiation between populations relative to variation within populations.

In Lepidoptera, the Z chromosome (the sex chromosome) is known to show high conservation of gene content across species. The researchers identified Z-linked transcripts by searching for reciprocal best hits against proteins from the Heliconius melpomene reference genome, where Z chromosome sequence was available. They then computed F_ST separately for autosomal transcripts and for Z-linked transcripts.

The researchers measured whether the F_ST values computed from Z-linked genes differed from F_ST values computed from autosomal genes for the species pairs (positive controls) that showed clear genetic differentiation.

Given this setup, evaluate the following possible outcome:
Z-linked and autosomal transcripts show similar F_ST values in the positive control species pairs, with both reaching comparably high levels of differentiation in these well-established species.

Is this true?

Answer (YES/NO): NO